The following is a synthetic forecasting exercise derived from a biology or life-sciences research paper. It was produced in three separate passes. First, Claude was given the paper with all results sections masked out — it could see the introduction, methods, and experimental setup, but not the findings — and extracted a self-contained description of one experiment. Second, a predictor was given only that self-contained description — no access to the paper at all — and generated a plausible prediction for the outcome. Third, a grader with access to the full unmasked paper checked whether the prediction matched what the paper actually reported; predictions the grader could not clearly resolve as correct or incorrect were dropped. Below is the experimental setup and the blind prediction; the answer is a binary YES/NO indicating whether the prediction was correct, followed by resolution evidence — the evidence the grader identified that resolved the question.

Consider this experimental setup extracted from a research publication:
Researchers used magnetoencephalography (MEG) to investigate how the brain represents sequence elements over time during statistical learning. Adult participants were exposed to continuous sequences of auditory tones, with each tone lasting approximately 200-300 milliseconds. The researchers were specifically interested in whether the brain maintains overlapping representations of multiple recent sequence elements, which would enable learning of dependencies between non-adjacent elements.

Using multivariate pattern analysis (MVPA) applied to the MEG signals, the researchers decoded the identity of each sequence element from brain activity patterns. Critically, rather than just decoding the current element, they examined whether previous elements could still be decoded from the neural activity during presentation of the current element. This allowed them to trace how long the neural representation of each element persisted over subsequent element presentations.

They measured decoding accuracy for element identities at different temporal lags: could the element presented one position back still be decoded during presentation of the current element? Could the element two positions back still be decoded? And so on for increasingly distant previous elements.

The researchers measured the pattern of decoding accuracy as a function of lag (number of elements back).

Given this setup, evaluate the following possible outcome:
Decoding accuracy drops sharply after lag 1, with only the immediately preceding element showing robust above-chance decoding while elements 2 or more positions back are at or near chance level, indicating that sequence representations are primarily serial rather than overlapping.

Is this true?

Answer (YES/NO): NO